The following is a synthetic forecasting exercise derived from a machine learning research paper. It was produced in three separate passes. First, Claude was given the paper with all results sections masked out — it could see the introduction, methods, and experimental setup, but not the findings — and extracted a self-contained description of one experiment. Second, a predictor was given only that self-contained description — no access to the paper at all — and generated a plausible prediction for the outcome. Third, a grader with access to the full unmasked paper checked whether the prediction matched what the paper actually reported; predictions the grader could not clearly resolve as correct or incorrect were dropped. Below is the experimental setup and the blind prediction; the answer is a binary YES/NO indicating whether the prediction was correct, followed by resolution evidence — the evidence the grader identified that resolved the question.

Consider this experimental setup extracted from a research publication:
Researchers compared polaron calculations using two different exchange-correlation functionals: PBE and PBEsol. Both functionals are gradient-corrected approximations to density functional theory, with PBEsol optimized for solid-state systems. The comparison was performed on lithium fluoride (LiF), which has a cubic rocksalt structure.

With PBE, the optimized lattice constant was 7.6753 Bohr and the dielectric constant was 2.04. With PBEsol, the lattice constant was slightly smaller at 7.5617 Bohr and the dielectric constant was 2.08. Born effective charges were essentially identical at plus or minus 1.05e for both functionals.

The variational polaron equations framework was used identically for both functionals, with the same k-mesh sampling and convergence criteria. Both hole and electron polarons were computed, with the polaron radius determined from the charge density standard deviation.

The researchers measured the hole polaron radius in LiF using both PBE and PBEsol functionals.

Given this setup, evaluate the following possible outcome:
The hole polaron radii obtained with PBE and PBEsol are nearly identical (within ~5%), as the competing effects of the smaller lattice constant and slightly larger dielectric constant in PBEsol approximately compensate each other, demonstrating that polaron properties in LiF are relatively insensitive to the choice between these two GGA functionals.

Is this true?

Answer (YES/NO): NO